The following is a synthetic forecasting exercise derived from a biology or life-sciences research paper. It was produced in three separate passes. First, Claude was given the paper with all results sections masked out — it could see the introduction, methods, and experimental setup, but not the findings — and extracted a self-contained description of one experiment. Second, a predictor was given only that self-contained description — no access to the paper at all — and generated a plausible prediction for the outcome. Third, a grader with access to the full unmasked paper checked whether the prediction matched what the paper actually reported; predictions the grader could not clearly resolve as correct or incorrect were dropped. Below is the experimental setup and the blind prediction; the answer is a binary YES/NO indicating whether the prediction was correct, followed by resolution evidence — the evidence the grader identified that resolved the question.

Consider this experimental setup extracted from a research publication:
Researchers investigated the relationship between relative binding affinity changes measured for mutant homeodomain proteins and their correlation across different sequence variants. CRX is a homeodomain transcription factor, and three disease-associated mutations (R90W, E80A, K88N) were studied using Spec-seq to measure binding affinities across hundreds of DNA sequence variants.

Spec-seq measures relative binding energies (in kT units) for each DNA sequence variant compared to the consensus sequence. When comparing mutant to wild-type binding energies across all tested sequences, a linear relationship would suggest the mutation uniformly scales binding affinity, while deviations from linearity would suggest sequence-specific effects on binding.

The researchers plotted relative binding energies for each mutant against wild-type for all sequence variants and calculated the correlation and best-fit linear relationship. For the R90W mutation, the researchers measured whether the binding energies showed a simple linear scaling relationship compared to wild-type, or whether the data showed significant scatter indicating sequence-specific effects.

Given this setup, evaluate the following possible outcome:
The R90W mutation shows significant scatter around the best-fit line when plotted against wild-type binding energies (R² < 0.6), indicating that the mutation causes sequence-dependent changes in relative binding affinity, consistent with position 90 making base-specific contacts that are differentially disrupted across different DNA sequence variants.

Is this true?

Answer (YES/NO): NO